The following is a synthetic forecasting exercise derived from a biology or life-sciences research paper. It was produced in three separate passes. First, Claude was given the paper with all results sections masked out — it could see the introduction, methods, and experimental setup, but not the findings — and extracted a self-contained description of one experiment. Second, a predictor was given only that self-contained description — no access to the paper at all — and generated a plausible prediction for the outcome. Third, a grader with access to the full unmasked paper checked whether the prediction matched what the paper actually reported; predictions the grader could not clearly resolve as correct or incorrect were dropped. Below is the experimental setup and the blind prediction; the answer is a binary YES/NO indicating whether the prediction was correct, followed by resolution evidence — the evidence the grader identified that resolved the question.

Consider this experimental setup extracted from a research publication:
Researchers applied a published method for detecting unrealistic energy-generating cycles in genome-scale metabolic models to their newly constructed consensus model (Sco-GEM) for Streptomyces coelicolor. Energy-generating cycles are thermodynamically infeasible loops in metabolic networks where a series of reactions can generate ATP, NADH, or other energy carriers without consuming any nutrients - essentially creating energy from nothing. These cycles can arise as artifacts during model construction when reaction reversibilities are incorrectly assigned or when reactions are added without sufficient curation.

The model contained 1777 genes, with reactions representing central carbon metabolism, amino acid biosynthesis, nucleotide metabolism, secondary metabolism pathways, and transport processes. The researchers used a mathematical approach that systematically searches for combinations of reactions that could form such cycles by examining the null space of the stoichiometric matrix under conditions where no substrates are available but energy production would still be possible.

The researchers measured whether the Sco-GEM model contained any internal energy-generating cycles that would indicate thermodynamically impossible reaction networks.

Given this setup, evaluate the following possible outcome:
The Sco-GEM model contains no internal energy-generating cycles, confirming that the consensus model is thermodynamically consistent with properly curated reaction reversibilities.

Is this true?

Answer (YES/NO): YES